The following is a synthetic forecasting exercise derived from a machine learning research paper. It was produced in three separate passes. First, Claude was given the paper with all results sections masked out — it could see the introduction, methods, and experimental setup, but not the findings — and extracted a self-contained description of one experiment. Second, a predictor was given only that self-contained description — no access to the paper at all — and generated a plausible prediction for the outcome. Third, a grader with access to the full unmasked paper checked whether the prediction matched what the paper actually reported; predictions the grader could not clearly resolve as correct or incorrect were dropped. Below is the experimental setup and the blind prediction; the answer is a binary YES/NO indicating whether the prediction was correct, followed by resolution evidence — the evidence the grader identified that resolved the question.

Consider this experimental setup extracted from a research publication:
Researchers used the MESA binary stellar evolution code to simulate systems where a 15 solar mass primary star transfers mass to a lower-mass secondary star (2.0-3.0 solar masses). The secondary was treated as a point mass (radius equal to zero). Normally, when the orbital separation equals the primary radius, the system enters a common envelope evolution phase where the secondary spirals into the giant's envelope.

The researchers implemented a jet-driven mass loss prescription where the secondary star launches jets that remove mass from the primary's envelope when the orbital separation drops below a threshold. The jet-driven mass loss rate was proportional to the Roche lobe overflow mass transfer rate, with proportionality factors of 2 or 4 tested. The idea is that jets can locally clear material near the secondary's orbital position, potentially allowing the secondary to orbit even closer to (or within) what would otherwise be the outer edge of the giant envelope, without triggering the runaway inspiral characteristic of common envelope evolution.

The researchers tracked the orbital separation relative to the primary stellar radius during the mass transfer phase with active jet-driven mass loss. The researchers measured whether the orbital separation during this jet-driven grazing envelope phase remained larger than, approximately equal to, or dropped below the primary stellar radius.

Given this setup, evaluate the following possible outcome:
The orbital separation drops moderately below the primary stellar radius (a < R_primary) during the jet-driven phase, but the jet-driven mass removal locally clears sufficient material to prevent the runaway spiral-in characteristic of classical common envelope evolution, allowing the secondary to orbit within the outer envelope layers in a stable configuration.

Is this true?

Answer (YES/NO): NO